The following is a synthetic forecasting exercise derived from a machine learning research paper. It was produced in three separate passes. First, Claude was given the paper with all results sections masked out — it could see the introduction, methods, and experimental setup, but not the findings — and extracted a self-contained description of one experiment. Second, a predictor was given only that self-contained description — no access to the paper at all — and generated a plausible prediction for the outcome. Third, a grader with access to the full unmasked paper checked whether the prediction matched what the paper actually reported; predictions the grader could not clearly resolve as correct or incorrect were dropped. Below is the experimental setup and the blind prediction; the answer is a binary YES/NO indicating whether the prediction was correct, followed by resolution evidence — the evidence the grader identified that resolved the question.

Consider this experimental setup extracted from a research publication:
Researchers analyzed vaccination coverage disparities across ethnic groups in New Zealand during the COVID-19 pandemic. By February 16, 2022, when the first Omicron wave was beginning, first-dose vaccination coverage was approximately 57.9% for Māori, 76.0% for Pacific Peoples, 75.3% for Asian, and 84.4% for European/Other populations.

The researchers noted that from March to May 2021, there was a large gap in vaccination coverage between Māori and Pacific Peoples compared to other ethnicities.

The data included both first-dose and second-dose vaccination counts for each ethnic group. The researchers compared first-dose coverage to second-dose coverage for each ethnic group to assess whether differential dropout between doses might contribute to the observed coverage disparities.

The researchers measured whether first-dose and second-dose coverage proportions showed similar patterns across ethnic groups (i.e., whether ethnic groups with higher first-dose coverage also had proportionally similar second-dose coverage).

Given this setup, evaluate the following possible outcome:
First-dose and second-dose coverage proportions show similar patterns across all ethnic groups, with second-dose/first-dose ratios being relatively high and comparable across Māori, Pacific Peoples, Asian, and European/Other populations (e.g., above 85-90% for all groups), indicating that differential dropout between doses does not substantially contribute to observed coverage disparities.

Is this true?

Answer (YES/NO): YES